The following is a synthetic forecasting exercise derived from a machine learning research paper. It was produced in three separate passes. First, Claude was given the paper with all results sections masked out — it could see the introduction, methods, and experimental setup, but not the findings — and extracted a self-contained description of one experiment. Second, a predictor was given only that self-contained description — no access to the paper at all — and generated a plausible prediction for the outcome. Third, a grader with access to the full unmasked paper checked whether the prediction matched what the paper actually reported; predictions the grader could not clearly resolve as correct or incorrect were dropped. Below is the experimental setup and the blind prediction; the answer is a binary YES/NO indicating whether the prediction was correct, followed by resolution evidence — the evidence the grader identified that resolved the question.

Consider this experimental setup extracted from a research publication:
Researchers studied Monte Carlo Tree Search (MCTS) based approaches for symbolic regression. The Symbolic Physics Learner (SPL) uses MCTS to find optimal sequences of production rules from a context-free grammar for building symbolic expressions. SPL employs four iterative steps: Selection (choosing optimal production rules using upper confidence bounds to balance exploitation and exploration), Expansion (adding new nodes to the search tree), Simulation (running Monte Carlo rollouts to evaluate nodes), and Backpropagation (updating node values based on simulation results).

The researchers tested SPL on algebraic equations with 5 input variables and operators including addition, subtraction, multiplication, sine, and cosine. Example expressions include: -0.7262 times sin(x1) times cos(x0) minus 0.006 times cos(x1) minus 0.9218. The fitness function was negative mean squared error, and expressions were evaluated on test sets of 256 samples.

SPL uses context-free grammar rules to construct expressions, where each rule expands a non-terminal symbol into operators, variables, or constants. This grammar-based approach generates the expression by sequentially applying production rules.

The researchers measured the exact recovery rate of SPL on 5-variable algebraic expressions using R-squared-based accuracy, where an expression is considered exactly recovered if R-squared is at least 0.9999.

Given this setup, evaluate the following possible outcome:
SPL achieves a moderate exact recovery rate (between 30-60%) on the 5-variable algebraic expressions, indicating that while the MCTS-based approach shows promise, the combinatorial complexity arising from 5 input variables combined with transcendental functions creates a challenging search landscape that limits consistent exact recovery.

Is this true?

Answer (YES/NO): NO